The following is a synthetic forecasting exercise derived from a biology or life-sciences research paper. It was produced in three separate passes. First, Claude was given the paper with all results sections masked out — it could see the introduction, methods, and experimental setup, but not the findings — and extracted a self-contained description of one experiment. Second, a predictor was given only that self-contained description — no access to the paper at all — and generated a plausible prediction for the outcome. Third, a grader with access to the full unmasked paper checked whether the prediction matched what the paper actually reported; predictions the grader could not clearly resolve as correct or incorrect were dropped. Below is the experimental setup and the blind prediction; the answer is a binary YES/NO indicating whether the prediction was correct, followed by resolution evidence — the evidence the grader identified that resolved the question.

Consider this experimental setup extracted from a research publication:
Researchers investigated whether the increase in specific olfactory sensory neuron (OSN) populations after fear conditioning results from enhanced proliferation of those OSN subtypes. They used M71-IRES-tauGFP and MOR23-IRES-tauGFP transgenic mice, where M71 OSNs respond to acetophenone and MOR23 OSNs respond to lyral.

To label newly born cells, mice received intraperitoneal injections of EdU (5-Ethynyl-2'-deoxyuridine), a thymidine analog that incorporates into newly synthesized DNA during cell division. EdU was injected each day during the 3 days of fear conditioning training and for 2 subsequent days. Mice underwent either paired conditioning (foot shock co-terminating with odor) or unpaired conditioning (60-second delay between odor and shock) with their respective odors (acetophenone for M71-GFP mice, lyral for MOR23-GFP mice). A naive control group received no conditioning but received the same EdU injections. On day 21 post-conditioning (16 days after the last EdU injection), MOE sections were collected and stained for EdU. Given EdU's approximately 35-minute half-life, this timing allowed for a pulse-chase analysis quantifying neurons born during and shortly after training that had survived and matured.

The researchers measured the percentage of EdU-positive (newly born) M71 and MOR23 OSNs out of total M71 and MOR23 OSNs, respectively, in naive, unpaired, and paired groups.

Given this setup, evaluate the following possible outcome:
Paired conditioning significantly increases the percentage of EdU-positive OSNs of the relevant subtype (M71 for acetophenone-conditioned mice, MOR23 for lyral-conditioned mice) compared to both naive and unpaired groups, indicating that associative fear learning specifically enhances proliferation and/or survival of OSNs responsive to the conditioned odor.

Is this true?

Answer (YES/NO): NO